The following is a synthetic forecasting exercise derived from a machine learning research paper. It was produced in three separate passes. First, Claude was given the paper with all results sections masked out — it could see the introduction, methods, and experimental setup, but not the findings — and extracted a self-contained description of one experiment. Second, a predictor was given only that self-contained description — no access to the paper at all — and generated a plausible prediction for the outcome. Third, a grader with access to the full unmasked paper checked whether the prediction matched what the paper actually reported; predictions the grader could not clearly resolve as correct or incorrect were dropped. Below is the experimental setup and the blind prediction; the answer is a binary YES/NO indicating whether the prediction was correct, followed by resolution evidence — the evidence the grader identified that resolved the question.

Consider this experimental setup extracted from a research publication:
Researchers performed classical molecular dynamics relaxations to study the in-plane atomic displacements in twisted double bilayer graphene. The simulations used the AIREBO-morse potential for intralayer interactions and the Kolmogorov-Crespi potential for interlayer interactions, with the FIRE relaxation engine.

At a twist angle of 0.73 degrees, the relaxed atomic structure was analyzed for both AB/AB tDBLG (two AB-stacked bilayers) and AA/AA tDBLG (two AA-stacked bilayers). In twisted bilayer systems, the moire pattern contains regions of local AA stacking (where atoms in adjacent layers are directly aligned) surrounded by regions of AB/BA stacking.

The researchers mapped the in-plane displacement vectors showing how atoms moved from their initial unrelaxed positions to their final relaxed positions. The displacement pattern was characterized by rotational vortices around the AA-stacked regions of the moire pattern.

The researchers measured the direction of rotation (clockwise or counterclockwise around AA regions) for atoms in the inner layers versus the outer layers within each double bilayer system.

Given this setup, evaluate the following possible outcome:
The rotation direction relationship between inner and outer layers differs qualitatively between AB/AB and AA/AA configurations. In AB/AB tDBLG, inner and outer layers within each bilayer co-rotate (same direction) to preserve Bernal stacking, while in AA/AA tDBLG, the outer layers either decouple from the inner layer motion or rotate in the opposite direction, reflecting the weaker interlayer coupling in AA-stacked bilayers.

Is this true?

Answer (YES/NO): YES